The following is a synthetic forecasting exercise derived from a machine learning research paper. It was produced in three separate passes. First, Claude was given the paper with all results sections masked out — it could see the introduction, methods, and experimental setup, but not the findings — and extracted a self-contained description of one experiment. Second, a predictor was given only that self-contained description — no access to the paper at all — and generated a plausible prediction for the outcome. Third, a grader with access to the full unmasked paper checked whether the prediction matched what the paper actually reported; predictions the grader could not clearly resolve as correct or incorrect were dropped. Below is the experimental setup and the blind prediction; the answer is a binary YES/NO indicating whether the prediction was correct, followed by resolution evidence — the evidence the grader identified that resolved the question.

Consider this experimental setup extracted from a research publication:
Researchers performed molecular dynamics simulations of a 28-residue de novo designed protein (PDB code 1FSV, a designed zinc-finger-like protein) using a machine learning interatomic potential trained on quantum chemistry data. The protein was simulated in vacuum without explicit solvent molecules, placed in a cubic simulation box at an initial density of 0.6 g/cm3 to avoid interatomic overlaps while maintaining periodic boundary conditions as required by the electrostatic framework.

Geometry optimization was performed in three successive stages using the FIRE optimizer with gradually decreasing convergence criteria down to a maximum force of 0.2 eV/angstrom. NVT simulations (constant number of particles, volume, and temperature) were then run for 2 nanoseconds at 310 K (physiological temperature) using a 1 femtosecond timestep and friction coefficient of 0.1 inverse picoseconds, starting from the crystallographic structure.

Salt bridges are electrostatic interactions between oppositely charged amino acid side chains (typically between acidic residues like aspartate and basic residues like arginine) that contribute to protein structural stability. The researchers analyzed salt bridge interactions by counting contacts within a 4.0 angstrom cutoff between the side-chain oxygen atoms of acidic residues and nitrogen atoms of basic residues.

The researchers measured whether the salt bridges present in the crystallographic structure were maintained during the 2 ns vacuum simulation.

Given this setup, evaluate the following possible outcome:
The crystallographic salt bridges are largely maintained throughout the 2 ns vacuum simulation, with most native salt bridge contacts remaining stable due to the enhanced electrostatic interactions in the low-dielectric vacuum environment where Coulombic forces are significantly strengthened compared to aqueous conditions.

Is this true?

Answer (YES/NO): NO